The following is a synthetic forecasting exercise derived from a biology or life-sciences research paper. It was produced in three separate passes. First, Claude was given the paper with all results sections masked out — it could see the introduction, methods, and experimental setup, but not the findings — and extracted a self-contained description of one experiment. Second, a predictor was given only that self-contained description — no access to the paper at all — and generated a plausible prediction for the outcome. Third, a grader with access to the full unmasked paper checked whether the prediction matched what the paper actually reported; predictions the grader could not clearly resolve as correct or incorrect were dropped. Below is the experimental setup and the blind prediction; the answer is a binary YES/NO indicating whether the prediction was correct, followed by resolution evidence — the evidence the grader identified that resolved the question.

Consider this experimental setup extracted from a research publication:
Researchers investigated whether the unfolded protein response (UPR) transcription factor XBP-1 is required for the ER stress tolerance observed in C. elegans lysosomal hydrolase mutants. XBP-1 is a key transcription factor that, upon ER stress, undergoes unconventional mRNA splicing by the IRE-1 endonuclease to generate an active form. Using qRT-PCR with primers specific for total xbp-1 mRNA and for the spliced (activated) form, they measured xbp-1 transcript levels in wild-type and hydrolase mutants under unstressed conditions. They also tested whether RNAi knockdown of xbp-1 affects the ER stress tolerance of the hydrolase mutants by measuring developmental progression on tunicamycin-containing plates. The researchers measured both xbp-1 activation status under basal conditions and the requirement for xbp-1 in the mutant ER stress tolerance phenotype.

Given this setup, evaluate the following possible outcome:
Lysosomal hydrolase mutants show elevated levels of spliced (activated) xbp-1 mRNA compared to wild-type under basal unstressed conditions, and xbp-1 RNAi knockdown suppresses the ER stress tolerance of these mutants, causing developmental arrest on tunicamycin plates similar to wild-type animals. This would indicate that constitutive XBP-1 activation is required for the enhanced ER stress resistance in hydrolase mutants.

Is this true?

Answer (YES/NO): YES